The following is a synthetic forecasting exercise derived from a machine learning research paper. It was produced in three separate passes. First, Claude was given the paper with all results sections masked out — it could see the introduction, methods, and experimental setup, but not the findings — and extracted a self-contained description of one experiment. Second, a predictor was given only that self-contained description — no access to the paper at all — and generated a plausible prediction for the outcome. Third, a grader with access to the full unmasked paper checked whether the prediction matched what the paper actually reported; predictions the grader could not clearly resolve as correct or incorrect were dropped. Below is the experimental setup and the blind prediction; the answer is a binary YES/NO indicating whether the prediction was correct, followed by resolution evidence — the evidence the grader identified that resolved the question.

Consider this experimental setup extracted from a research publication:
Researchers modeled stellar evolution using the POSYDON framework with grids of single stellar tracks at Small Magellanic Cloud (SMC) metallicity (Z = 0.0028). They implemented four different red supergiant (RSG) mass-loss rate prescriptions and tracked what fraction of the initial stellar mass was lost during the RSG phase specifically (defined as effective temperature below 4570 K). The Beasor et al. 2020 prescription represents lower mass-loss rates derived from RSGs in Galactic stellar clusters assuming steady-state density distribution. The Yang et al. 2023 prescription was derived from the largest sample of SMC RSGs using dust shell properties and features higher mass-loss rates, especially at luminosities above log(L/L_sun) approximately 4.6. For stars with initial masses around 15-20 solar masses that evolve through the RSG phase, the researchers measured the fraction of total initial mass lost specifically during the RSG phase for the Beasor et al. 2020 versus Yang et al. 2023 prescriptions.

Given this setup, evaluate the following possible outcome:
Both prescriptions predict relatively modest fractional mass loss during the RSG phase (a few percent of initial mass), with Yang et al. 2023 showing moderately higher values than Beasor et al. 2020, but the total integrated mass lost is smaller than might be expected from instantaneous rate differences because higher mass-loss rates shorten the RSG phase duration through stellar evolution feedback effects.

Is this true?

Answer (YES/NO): NO